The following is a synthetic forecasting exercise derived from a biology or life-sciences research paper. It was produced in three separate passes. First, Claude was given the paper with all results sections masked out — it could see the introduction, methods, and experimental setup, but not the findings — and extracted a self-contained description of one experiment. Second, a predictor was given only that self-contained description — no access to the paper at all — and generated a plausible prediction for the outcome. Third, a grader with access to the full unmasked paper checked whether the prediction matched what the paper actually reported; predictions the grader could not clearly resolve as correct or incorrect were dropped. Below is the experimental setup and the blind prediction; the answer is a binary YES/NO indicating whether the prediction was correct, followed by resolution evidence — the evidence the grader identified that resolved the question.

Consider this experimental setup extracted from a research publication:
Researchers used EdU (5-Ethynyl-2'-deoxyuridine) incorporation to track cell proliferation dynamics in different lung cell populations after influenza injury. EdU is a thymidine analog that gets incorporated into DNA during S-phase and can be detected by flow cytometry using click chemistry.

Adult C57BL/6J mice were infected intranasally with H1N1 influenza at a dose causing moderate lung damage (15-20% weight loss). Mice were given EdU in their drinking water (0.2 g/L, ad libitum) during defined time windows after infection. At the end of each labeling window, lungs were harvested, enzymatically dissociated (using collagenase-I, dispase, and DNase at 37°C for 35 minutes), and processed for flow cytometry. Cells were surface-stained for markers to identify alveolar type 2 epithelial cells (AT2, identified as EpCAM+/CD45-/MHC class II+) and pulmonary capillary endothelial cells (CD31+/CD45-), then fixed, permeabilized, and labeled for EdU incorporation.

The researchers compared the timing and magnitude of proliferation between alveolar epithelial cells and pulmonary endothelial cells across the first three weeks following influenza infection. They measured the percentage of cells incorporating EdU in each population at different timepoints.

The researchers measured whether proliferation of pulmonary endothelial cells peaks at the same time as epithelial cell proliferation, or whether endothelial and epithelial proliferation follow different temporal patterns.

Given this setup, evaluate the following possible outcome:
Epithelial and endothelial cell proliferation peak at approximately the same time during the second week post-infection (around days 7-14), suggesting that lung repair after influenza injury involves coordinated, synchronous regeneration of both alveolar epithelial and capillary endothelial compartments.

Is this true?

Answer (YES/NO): NO